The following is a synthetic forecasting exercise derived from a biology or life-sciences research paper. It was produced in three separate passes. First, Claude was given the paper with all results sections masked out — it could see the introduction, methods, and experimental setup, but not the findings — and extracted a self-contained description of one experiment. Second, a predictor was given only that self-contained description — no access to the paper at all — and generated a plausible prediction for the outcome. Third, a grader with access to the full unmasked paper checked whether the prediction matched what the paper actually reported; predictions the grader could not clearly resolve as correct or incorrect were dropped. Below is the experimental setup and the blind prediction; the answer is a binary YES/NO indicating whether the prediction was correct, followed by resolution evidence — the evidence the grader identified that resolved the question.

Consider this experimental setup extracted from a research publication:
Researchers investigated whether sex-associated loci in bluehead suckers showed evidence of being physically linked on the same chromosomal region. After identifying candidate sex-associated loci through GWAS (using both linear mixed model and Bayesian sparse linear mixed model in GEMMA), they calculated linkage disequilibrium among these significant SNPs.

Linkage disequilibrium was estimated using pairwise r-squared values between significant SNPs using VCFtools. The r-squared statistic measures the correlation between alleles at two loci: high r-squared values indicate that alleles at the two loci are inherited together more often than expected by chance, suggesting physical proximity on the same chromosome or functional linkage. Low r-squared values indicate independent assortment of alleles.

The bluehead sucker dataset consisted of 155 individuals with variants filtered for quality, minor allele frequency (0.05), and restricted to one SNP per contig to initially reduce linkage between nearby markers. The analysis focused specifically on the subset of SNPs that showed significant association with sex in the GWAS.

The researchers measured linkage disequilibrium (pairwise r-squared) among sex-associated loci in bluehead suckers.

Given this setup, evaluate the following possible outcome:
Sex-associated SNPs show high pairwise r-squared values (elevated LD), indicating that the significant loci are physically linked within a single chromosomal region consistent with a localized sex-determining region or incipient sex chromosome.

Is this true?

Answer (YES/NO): YES